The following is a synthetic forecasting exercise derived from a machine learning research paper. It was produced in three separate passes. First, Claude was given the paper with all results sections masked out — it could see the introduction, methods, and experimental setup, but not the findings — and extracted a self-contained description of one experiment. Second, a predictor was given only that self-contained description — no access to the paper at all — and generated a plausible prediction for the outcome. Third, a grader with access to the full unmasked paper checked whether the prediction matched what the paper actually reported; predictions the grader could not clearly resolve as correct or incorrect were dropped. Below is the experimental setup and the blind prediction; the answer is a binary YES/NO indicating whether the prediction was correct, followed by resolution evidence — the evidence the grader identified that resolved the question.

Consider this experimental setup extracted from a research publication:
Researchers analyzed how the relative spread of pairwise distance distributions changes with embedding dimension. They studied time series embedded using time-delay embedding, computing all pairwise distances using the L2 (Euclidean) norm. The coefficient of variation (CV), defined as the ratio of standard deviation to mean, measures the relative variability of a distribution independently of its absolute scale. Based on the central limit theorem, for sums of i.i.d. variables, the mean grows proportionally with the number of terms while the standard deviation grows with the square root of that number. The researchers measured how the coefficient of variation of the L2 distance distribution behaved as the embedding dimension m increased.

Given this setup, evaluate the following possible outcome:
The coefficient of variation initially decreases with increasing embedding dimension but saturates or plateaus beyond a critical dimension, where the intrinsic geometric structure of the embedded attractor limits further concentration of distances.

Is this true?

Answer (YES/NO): NO